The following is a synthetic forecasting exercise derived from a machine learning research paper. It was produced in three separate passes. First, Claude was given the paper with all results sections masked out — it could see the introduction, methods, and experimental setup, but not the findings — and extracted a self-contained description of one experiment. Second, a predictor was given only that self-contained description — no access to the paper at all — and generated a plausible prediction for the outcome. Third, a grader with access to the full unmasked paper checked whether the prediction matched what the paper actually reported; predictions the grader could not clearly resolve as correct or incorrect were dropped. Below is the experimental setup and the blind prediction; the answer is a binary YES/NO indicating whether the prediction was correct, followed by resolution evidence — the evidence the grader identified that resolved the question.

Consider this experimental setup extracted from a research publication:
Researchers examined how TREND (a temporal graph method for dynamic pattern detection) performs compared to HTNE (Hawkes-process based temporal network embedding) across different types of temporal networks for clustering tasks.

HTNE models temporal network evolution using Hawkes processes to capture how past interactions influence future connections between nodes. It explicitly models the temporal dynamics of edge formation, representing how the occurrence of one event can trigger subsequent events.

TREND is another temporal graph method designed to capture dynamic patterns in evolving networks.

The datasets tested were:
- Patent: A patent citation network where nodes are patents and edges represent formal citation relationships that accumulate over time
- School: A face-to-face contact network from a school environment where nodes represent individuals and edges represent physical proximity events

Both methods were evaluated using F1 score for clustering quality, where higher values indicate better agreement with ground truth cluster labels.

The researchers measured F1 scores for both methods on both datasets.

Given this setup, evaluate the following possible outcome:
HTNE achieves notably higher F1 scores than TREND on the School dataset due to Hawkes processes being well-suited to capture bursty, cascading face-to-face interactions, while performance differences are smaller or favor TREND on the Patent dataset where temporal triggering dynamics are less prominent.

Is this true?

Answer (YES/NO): NO